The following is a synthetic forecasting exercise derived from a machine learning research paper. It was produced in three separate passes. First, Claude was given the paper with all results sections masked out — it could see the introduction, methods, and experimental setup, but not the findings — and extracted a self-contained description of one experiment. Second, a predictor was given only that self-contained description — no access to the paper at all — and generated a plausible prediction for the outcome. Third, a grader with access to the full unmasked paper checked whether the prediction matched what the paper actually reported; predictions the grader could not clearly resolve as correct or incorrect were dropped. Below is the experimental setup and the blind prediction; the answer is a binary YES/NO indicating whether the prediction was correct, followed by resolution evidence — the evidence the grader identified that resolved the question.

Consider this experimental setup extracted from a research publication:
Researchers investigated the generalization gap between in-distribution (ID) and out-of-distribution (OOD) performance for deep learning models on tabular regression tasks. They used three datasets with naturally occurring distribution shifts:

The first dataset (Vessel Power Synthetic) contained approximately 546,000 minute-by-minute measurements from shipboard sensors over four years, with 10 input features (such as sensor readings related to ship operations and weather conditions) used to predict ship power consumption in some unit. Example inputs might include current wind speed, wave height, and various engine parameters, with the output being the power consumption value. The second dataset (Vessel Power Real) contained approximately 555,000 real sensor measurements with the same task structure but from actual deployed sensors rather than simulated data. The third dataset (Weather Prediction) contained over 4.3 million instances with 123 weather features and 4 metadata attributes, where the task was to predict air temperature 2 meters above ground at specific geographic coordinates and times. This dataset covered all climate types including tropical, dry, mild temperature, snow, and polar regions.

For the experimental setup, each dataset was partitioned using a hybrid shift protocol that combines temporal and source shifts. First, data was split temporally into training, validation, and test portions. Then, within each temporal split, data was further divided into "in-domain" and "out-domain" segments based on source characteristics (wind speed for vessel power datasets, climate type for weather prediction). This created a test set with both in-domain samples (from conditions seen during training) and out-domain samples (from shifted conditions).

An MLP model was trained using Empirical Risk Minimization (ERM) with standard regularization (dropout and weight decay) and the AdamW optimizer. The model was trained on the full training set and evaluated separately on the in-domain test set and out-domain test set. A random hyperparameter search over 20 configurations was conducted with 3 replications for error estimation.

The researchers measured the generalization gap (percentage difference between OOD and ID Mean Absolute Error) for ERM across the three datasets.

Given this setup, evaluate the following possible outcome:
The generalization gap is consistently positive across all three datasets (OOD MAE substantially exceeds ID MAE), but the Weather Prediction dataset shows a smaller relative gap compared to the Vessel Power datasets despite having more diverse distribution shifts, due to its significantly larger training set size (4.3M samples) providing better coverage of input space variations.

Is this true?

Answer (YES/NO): NO